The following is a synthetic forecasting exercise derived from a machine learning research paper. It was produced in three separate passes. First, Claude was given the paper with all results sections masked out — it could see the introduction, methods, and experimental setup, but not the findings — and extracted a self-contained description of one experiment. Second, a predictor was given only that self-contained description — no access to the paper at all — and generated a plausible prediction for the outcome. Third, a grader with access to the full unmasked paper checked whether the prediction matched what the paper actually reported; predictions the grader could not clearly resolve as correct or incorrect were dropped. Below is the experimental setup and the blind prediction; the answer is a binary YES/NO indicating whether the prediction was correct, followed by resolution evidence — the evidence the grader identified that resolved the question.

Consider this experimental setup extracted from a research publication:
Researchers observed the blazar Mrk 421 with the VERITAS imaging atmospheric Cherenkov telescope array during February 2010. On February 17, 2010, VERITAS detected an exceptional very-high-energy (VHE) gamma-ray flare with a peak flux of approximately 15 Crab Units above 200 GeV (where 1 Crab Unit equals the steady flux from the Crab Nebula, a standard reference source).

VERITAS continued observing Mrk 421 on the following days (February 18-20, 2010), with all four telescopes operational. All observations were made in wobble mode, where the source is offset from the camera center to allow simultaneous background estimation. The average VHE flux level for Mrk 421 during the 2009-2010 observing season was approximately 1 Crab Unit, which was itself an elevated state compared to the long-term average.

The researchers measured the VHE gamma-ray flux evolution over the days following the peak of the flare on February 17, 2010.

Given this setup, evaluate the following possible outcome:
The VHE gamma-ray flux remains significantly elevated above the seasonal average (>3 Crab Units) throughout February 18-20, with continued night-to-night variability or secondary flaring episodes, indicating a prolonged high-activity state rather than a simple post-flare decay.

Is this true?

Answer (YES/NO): NO